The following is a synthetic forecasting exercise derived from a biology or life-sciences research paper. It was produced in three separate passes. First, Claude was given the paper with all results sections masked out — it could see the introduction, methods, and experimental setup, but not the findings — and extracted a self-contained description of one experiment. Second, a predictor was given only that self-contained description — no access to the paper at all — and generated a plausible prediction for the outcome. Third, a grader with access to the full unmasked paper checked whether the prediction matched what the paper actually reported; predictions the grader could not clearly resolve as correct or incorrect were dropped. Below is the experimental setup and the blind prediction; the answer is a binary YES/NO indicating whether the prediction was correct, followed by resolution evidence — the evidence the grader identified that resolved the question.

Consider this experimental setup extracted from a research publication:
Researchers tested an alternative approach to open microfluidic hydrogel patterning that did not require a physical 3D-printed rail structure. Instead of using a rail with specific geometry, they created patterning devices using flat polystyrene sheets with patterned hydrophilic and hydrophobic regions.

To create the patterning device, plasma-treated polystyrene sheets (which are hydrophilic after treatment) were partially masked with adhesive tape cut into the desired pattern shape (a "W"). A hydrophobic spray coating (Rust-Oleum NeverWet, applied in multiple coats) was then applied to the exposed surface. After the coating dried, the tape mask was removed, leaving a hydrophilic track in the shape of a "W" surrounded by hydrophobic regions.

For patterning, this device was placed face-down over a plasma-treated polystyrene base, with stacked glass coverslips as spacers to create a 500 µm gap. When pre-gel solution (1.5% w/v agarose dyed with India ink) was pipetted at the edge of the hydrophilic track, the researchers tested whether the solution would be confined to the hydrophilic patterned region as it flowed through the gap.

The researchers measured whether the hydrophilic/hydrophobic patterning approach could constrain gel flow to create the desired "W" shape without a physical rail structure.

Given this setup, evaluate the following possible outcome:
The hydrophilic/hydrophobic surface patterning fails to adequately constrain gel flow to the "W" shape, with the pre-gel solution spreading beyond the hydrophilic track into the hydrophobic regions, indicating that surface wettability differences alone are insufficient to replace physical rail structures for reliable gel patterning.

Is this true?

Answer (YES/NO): NO